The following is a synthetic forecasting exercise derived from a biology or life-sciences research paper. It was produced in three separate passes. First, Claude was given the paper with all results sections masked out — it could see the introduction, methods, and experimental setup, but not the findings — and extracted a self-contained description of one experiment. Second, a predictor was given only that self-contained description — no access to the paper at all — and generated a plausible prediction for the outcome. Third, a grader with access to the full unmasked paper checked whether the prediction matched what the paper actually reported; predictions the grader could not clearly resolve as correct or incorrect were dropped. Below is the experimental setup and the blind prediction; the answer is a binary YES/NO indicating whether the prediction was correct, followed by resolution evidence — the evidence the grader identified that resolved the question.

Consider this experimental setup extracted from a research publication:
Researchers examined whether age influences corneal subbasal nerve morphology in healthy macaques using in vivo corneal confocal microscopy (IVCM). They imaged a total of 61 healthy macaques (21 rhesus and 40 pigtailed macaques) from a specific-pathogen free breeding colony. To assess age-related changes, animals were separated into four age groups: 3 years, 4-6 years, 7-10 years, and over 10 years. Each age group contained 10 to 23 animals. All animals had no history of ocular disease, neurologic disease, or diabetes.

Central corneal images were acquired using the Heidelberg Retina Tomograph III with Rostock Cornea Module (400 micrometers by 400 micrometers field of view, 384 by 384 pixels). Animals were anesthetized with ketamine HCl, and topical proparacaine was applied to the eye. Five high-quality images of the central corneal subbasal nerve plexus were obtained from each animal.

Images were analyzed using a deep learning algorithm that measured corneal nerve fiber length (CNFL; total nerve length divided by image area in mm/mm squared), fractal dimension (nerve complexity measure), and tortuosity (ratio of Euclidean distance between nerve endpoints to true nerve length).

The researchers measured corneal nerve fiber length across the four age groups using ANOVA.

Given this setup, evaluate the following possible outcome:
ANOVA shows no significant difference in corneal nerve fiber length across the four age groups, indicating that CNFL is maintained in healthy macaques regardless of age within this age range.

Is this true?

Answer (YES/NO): YES